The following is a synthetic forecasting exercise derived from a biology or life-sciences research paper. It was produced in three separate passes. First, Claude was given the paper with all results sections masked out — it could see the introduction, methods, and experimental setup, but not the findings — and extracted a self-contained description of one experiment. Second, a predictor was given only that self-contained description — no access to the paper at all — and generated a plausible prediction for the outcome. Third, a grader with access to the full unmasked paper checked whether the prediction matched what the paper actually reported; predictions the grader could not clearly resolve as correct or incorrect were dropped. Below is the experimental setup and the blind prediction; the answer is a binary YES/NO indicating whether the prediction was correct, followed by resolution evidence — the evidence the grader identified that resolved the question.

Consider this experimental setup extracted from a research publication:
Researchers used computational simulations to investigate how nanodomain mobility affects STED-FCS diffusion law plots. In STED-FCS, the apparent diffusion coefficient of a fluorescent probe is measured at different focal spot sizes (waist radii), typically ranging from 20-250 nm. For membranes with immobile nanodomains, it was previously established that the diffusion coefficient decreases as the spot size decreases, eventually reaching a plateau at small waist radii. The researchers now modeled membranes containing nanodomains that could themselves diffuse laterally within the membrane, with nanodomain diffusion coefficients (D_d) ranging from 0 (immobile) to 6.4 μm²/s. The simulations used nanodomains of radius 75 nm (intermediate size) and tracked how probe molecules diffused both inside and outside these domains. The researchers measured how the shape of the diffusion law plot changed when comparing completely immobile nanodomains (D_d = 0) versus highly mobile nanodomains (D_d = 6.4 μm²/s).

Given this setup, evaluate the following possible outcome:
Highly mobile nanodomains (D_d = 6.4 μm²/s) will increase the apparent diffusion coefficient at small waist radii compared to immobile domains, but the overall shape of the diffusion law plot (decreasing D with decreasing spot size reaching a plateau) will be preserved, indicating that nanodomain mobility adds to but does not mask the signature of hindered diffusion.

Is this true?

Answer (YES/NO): NO